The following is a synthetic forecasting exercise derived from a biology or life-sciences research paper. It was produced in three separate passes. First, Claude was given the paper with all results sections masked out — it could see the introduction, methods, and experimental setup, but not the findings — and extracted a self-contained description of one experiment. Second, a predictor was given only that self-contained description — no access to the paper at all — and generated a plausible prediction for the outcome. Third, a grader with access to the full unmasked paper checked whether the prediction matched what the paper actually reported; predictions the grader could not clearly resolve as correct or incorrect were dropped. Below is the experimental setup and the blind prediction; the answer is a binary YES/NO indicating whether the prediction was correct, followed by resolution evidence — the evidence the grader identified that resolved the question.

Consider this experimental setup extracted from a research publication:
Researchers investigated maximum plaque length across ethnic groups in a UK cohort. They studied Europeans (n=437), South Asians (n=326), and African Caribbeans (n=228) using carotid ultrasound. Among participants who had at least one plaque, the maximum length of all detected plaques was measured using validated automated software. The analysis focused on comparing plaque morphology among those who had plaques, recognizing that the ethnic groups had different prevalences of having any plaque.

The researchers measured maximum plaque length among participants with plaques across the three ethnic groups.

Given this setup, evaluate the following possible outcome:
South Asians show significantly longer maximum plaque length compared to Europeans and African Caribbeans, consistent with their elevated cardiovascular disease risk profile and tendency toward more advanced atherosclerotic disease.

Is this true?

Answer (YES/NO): NO